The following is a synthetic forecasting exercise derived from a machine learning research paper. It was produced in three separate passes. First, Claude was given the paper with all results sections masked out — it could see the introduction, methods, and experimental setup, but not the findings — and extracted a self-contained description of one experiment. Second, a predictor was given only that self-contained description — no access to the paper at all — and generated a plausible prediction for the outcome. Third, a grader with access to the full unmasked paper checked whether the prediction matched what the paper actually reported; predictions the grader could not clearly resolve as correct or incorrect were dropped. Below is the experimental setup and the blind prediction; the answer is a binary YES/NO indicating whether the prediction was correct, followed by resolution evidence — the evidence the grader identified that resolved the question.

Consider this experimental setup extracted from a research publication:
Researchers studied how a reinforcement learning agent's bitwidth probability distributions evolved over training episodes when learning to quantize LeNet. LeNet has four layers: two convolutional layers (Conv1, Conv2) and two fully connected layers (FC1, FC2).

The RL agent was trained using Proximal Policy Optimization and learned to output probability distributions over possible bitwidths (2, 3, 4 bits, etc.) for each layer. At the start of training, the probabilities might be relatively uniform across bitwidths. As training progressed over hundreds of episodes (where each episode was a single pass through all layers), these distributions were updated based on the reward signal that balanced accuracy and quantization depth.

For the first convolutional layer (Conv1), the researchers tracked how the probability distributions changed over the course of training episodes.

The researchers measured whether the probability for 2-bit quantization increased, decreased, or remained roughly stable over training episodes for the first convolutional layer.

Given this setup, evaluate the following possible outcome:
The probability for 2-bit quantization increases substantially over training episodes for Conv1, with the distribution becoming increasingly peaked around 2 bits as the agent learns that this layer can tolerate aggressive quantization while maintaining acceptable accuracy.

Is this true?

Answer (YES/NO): YES